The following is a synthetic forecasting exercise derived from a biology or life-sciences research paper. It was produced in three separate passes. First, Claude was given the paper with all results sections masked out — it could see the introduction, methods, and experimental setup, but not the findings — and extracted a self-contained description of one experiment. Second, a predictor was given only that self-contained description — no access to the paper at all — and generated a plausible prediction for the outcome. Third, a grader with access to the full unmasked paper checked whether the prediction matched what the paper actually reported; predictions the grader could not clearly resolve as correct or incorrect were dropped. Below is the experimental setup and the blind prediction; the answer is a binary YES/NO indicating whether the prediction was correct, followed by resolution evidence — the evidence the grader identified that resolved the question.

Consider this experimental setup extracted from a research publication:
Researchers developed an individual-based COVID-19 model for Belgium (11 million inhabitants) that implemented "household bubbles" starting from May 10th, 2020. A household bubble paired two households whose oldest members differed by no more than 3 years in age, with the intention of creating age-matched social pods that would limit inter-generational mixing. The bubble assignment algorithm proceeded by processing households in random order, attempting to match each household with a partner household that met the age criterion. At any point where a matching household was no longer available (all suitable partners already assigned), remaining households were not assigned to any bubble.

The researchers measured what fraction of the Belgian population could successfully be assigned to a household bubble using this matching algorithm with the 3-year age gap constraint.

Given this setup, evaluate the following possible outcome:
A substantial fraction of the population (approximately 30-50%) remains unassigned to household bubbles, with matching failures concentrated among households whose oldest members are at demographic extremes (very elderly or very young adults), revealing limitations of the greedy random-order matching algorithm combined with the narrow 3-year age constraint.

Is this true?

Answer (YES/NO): NO